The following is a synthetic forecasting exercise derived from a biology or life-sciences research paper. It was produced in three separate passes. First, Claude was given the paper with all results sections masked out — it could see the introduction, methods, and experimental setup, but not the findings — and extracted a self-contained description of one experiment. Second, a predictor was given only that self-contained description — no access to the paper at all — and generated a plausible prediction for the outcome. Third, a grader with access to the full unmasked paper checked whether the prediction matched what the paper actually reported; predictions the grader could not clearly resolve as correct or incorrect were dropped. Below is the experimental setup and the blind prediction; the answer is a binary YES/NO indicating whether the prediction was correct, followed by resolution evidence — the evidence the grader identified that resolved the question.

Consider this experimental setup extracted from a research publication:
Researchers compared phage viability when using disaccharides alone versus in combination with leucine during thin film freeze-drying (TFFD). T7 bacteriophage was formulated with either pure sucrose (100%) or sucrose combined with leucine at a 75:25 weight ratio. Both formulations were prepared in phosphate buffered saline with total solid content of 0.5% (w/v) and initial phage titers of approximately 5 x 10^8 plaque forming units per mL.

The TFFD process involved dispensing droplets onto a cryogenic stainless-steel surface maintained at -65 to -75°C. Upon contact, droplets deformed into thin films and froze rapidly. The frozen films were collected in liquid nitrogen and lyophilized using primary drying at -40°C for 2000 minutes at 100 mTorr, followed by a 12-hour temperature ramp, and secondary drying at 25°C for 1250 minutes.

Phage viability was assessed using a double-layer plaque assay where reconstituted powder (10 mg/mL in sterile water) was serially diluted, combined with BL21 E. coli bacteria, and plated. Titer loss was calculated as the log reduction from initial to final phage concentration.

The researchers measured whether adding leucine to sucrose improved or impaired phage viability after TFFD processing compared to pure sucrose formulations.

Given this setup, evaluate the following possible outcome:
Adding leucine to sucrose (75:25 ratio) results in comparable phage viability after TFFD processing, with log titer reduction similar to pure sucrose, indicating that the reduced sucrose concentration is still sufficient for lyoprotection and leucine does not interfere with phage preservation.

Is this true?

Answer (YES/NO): NO